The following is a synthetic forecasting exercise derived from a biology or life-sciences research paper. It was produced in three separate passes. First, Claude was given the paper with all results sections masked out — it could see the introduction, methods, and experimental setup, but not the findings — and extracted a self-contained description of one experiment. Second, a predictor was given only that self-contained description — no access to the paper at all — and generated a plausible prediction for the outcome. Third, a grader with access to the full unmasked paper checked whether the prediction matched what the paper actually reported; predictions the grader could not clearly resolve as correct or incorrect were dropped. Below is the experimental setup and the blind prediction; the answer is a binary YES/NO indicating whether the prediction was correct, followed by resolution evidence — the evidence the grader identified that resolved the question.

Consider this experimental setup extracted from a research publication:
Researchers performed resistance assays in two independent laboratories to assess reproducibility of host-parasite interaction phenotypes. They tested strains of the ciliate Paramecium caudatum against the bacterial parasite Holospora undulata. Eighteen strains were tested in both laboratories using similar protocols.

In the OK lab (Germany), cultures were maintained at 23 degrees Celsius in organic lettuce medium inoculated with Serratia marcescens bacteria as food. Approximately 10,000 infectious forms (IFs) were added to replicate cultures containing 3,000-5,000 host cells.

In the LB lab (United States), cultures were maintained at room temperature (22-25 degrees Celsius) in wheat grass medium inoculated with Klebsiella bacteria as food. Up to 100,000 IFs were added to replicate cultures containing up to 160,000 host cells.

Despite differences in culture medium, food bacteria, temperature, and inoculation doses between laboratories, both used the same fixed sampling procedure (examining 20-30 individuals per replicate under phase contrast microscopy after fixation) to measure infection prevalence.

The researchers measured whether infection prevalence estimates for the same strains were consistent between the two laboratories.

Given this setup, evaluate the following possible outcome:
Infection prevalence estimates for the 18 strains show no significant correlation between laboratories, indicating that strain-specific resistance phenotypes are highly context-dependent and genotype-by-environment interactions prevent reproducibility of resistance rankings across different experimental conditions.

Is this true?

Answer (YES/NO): NO